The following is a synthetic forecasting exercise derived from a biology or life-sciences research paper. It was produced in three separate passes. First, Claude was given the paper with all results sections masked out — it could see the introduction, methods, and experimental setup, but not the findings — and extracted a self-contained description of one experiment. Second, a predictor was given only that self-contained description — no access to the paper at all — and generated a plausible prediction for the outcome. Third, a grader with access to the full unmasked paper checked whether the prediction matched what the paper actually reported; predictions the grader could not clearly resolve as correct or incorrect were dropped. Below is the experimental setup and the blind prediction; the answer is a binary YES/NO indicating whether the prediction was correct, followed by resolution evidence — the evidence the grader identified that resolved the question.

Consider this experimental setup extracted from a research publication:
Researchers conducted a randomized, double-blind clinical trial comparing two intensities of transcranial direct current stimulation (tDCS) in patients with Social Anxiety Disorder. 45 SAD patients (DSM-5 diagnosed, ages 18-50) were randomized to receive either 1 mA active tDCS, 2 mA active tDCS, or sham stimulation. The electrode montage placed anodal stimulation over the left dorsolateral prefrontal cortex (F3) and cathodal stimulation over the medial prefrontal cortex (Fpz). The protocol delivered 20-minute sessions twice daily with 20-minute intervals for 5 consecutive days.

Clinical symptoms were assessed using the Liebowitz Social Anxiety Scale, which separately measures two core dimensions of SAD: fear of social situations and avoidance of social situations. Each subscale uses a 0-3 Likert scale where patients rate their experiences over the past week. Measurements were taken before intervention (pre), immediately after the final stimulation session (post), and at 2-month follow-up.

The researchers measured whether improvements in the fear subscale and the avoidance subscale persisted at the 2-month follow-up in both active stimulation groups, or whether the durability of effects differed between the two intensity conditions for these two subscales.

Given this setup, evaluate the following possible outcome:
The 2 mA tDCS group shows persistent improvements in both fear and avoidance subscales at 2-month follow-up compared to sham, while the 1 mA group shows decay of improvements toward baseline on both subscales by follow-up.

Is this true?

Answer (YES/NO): NO